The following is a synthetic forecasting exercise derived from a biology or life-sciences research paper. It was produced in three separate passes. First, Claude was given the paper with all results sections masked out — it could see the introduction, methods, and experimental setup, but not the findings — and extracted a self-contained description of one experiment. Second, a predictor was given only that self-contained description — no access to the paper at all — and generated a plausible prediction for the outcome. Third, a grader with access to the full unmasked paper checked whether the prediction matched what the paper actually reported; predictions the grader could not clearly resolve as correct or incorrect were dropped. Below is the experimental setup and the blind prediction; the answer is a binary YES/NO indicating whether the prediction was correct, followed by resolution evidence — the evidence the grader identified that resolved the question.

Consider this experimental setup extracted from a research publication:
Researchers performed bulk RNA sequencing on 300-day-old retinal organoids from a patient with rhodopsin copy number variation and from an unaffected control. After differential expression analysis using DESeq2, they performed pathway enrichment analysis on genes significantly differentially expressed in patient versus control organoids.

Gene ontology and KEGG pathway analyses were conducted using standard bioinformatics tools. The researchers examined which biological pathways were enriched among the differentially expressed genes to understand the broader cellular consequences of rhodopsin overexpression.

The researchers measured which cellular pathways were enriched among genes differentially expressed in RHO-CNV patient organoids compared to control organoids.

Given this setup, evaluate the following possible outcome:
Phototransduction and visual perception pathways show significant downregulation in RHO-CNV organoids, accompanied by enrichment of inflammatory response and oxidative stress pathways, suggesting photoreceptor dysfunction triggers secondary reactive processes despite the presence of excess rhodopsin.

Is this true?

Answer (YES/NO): NO